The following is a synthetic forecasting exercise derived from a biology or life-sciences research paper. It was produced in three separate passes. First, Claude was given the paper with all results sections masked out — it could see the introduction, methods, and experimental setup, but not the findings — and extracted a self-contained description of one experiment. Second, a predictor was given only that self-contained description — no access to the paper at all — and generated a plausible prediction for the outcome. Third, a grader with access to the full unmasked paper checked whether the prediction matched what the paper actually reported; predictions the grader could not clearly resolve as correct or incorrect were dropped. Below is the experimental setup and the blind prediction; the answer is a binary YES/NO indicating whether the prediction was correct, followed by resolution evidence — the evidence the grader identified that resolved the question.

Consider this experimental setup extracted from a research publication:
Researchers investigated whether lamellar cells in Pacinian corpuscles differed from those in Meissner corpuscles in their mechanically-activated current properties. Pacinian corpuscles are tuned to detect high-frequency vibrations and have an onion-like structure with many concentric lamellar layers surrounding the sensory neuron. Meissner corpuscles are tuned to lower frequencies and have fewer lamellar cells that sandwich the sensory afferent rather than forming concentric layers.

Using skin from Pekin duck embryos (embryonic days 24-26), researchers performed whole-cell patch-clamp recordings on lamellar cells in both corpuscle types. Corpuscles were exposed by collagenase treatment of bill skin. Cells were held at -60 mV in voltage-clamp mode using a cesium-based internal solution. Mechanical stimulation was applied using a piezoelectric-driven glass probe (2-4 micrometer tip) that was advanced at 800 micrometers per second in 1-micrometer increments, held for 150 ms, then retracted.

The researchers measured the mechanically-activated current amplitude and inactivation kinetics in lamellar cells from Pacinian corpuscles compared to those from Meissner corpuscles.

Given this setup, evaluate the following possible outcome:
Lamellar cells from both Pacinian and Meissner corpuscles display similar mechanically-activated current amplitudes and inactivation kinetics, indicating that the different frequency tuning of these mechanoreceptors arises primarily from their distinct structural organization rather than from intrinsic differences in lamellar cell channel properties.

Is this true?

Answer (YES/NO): NO